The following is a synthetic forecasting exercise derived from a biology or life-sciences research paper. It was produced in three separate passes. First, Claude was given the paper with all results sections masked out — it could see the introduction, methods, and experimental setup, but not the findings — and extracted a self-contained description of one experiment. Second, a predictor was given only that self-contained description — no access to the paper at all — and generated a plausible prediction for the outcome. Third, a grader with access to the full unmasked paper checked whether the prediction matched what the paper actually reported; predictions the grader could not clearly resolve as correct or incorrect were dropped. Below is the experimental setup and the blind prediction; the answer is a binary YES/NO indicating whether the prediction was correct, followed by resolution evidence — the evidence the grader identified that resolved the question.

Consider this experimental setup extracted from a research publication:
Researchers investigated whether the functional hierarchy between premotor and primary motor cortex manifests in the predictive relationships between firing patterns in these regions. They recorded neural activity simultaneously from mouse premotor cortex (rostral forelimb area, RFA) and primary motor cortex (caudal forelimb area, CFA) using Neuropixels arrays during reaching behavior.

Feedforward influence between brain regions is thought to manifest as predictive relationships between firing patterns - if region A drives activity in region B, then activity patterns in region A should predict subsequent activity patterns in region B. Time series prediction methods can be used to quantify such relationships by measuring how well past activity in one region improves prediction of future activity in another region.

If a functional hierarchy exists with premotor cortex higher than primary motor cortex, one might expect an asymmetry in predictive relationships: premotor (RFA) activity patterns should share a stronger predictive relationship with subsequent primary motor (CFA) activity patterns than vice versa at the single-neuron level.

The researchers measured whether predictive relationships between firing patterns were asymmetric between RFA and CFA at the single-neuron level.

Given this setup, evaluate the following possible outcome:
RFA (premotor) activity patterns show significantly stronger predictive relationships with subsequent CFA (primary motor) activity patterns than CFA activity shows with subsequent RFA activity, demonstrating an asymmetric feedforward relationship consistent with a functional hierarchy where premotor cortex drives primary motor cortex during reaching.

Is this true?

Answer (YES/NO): NO